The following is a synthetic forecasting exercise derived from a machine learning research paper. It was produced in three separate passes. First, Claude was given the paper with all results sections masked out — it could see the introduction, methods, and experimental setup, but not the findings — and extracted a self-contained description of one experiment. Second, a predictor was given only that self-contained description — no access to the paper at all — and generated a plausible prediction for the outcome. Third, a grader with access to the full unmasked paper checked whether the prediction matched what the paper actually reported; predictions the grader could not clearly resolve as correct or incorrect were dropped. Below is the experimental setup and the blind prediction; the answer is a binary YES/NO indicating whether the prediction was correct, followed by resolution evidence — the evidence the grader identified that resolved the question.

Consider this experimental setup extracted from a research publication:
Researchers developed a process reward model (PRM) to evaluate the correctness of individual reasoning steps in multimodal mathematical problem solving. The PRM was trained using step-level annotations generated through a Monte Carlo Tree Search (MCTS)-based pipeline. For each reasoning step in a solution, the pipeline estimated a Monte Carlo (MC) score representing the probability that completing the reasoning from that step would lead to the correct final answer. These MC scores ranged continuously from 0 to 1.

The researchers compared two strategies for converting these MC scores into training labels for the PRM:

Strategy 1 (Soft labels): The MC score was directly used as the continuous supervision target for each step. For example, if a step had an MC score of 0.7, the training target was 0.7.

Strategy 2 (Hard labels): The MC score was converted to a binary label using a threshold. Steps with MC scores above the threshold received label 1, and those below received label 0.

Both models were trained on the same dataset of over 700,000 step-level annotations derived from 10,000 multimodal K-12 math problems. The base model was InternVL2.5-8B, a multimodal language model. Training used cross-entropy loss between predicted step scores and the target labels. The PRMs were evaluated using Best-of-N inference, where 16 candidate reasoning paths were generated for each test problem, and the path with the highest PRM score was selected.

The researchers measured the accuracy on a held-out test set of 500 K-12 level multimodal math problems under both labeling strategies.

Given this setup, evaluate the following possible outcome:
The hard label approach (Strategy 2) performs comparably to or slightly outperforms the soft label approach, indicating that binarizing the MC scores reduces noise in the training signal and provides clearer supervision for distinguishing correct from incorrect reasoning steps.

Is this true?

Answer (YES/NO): NO